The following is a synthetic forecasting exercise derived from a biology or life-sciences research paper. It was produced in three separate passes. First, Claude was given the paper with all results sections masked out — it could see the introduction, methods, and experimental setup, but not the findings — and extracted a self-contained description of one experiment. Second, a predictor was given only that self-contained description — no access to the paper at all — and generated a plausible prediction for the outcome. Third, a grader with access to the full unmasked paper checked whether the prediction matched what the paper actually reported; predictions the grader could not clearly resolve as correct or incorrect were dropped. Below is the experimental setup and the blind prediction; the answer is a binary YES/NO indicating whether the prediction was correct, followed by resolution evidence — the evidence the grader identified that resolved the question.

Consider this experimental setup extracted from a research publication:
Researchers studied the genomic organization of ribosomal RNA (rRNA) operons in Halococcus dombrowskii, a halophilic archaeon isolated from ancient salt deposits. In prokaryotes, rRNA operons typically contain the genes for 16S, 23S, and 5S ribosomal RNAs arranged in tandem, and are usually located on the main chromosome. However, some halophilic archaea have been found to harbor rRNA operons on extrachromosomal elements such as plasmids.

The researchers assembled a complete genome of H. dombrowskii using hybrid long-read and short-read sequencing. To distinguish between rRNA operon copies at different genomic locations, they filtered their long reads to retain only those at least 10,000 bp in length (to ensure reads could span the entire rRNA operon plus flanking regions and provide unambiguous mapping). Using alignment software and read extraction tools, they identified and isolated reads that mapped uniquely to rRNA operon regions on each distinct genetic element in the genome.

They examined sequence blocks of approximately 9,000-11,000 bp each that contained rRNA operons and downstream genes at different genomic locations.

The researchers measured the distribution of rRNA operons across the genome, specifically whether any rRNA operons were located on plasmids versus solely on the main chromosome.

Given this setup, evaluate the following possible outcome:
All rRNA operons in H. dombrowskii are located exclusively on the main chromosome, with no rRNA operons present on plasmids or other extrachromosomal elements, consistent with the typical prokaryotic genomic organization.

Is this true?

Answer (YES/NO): NO